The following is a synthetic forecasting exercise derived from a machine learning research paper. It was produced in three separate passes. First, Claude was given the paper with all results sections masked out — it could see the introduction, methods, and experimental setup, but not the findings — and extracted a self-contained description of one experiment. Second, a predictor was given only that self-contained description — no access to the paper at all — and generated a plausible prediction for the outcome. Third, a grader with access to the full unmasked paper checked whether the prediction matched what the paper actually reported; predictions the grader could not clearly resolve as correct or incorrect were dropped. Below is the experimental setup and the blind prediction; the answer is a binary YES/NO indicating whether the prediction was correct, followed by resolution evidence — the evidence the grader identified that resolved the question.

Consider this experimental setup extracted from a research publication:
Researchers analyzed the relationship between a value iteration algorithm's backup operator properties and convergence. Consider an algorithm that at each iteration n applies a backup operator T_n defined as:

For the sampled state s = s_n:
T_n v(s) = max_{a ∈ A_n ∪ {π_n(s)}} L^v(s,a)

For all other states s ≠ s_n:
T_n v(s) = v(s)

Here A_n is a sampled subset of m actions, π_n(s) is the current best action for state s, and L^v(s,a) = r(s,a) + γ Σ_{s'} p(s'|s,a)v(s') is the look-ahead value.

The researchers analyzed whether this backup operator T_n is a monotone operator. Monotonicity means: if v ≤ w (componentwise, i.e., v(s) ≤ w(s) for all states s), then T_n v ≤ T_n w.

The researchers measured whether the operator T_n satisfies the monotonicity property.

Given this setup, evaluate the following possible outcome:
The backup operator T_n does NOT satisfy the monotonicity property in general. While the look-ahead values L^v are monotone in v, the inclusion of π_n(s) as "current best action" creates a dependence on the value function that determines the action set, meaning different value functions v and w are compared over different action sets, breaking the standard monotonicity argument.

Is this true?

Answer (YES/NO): NO